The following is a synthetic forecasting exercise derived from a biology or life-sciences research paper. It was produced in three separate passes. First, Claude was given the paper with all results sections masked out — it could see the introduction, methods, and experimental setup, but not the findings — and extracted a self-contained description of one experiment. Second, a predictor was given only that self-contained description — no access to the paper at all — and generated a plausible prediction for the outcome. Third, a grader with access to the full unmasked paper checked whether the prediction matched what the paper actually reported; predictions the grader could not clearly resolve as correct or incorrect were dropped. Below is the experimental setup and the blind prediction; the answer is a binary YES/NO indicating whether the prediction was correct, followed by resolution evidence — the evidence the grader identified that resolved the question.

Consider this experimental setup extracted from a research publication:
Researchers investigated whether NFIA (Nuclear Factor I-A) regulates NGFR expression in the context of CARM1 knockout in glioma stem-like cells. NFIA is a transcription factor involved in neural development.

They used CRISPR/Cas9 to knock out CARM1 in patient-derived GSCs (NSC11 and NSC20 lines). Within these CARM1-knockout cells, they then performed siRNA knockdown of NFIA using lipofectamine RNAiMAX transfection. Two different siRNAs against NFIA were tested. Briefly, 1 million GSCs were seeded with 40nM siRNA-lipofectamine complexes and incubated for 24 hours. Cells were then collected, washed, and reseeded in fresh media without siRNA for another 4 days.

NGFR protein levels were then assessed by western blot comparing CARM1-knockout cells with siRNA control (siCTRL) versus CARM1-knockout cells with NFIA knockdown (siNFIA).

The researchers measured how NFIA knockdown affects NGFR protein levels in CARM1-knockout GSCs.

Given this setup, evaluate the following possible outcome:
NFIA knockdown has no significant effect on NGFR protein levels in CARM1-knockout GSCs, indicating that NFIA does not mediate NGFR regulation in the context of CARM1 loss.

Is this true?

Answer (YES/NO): NO